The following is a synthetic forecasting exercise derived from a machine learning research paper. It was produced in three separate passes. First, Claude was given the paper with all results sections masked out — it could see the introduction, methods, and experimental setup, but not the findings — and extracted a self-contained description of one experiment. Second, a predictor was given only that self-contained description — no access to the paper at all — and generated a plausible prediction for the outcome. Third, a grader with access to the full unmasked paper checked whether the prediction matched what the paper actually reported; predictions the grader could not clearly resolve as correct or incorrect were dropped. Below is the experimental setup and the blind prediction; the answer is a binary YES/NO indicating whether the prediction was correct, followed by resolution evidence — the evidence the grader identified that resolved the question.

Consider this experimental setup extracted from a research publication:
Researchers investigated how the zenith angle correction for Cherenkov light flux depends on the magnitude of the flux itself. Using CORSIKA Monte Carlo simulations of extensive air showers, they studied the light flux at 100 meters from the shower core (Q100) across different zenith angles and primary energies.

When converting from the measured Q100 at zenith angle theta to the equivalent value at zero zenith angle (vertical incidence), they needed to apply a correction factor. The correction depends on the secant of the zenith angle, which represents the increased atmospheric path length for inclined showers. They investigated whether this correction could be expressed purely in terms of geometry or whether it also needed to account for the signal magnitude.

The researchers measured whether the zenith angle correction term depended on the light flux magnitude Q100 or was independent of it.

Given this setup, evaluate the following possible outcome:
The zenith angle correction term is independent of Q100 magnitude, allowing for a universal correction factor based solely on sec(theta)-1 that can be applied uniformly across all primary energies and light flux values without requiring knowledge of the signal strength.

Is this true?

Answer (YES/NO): NO